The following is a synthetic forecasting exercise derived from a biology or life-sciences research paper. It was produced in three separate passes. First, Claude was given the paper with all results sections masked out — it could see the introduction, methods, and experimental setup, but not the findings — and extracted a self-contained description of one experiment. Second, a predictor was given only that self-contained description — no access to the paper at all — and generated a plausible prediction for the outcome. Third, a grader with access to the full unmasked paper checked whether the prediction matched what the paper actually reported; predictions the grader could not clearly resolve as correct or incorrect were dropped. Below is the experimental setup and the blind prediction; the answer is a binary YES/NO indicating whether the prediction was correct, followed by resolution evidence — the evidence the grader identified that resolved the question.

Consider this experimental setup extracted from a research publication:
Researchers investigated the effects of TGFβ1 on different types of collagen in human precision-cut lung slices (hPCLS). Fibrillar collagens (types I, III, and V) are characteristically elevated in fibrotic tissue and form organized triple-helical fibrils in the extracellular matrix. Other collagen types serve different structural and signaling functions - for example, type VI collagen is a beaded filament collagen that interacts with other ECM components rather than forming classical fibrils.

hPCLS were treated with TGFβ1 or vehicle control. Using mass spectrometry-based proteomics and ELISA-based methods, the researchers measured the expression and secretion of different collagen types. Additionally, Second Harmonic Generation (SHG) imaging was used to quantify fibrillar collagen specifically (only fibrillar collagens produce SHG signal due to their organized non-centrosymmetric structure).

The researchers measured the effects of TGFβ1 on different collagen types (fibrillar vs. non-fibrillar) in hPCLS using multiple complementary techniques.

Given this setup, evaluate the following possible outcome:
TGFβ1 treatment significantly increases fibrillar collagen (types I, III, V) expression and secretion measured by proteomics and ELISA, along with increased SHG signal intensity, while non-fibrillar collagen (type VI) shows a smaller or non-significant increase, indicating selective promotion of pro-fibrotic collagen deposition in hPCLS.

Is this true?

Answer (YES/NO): NO